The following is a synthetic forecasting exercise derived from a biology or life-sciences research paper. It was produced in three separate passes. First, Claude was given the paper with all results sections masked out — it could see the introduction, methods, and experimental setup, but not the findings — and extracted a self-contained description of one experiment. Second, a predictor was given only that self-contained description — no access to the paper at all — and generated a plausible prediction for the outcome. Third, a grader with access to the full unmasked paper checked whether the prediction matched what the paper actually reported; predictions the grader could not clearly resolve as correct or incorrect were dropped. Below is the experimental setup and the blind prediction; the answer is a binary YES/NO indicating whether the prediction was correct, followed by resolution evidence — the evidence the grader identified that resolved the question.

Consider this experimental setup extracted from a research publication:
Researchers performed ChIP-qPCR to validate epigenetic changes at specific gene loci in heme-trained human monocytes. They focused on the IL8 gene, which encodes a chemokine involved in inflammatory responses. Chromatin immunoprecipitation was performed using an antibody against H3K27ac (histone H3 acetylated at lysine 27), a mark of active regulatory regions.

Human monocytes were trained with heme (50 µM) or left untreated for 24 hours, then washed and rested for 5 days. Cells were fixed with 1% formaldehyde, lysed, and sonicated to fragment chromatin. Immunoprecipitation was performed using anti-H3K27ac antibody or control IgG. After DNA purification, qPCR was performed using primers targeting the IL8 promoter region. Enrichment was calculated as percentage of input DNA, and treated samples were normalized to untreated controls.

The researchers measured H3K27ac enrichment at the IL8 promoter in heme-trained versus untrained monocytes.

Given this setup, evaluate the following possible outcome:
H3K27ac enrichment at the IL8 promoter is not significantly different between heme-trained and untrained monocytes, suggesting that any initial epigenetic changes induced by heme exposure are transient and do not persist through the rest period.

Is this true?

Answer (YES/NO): NO